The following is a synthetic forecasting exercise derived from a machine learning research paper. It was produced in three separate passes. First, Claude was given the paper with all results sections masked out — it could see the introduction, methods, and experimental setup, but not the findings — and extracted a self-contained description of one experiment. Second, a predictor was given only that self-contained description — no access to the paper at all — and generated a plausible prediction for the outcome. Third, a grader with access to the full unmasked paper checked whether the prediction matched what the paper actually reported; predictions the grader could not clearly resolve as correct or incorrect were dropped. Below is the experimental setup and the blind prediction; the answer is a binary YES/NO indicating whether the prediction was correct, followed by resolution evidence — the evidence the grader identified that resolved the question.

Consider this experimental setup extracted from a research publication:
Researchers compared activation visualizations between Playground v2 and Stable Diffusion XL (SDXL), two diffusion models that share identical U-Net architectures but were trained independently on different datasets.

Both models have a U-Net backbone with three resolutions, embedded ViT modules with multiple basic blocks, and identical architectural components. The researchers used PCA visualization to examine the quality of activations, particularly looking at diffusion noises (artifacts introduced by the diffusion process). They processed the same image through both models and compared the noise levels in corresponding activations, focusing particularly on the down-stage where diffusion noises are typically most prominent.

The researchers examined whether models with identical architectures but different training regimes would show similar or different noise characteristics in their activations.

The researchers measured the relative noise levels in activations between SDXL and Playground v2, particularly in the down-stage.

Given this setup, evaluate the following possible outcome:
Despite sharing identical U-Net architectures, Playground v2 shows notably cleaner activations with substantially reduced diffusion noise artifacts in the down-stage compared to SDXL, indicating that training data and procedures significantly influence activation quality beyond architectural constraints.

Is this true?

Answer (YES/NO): YES